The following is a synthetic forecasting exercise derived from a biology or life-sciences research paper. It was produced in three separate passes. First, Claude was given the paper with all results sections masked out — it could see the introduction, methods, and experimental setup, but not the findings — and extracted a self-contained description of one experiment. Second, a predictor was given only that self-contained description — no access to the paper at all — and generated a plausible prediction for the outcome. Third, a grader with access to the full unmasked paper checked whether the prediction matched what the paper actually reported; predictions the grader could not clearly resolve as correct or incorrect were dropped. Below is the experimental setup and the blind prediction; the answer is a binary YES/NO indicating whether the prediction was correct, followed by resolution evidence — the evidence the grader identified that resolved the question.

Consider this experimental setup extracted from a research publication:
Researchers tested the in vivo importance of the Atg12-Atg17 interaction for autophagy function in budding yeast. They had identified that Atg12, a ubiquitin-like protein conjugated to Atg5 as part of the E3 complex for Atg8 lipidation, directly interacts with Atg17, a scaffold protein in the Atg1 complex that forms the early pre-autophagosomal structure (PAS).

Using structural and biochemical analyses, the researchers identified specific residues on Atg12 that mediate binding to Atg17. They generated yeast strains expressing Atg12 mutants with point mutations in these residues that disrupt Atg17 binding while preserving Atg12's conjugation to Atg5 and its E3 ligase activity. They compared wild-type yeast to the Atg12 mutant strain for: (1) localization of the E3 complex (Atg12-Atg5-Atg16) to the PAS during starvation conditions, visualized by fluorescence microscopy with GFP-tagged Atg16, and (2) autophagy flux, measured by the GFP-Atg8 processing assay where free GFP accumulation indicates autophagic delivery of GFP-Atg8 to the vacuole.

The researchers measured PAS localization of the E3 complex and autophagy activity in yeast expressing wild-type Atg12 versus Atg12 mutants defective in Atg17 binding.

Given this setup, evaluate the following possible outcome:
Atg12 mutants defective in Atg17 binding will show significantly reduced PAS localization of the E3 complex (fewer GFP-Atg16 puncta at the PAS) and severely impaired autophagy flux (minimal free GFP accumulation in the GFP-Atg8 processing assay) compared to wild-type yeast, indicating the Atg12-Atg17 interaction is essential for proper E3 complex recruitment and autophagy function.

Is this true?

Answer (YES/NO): NO